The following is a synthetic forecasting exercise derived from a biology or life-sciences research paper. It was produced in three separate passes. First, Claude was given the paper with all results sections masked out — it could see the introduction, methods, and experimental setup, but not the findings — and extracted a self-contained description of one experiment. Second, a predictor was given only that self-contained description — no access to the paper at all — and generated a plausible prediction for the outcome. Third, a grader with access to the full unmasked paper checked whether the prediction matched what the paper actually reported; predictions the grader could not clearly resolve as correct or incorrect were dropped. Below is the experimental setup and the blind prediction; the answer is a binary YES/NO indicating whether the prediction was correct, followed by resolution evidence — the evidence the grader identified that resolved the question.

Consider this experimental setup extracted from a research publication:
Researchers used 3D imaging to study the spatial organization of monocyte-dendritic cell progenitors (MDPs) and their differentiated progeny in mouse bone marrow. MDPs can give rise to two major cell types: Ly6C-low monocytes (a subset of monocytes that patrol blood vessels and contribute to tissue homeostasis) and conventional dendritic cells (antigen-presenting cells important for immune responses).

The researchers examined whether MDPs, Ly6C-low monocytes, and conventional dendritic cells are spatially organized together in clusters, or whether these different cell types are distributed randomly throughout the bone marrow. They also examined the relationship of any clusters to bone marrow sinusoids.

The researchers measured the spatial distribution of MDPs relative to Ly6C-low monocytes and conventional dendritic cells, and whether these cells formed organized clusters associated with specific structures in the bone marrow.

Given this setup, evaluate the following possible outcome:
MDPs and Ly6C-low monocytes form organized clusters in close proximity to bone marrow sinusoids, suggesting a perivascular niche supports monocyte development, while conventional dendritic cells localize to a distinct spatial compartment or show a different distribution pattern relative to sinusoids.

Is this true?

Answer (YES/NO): NO